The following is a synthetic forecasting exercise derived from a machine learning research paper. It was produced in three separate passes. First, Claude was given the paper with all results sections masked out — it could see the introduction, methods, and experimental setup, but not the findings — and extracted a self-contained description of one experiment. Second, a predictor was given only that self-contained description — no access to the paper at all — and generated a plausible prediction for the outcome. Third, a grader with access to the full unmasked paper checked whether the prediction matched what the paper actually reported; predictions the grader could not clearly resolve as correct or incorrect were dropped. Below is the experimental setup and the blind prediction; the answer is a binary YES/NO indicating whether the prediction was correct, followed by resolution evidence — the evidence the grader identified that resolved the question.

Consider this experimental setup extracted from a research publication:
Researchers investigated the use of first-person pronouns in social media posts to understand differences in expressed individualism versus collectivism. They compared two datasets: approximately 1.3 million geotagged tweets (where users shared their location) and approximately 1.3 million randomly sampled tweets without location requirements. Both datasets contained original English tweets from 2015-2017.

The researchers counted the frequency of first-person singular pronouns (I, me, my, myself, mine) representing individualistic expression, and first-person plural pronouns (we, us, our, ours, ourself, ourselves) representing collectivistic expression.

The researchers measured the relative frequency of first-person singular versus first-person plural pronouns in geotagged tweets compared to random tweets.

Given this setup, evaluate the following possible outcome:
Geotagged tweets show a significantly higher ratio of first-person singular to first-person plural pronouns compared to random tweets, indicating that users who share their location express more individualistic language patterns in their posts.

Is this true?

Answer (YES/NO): NO